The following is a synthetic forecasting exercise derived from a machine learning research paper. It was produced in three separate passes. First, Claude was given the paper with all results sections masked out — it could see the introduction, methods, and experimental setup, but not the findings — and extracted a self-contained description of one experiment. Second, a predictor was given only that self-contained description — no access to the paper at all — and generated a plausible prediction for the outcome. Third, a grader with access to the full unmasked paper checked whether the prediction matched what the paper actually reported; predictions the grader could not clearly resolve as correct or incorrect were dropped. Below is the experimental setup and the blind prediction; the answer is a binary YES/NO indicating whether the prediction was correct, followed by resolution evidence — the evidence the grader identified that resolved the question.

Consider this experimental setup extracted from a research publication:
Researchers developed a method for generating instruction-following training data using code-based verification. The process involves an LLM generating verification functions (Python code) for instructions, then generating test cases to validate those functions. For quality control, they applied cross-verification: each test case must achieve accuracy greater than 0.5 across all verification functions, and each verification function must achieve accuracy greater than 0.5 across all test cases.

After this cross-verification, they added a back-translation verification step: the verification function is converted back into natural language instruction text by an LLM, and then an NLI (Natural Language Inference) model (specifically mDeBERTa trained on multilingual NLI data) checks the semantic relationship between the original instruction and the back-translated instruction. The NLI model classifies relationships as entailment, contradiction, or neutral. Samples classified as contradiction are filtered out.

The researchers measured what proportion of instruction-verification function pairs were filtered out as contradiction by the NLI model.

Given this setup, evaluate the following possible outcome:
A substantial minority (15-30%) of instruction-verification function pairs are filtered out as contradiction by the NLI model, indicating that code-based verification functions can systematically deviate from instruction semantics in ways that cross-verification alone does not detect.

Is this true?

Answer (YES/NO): YES